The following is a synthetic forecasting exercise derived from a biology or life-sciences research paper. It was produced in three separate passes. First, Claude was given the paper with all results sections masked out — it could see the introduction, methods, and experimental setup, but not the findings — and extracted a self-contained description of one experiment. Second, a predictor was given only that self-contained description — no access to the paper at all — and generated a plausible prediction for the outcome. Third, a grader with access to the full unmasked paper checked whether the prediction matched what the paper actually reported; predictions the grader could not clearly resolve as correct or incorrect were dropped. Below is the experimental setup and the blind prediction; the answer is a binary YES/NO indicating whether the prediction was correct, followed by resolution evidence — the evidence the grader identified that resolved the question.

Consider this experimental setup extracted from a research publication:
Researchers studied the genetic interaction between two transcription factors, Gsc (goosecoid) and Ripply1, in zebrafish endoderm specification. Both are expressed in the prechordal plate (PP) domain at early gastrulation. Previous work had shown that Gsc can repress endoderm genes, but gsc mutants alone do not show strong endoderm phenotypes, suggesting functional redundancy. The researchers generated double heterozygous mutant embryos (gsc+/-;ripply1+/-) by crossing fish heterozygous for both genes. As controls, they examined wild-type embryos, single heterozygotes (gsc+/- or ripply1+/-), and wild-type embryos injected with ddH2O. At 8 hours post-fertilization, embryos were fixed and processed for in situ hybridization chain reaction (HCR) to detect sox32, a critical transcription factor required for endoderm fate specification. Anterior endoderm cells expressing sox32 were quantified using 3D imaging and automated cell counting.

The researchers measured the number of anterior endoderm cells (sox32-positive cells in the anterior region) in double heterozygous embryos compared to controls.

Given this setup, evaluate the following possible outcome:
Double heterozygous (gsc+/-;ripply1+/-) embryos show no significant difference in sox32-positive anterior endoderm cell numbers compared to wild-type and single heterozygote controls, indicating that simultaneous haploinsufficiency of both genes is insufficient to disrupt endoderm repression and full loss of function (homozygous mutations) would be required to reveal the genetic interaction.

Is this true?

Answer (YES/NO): NO